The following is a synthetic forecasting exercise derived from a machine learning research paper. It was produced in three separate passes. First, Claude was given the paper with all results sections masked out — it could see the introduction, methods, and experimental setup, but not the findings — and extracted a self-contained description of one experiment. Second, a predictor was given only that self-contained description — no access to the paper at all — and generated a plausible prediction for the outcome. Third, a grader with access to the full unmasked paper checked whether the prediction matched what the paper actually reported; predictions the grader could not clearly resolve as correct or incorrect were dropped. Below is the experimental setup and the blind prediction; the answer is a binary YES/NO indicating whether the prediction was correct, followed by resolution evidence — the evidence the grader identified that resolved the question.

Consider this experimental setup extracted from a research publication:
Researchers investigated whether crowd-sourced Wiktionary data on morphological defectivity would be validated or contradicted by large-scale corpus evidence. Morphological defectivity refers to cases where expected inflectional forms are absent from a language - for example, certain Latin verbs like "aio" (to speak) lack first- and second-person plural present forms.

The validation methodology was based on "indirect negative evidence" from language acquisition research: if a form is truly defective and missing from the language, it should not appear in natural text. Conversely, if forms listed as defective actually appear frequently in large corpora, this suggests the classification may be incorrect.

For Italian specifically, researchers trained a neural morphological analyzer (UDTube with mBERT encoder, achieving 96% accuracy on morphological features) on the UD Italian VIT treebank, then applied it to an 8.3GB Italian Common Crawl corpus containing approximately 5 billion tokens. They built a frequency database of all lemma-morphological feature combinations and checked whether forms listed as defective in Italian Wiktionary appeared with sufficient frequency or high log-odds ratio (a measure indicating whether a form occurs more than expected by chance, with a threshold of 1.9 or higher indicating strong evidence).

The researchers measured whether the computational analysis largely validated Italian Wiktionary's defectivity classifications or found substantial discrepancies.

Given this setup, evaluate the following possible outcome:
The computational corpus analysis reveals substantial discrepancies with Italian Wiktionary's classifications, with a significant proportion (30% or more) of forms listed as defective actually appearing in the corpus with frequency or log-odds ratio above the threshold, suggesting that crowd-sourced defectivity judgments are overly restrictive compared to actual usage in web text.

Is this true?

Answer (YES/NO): NO